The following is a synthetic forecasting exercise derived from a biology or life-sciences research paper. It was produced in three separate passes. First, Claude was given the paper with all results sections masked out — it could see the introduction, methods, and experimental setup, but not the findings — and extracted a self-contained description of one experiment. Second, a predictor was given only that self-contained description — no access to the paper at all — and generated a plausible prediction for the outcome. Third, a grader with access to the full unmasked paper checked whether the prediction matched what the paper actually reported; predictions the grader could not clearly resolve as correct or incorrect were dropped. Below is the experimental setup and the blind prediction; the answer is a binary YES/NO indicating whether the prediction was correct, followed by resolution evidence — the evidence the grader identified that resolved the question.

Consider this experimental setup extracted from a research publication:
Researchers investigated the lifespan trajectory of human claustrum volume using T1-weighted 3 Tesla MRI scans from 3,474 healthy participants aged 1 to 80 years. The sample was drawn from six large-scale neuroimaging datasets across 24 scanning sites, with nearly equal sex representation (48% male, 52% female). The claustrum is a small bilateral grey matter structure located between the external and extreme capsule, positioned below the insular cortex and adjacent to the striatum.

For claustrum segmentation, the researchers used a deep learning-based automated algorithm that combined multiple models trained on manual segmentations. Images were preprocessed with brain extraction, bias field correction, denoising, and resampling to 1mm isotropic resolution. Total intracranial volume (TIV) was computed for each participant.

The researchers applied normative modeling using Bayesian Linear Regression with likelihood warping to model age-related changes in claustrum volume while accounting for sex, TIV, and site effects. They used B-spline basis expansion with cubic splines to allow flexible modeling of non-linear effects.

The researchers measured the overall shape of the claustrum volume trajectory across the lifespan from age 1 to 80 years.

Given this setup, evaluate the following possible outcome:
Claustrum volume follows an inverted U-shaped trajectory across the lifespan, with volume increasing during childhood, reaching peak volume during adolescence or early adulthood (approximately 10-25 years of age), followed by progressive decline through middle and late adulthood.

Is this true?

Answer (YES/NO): NO